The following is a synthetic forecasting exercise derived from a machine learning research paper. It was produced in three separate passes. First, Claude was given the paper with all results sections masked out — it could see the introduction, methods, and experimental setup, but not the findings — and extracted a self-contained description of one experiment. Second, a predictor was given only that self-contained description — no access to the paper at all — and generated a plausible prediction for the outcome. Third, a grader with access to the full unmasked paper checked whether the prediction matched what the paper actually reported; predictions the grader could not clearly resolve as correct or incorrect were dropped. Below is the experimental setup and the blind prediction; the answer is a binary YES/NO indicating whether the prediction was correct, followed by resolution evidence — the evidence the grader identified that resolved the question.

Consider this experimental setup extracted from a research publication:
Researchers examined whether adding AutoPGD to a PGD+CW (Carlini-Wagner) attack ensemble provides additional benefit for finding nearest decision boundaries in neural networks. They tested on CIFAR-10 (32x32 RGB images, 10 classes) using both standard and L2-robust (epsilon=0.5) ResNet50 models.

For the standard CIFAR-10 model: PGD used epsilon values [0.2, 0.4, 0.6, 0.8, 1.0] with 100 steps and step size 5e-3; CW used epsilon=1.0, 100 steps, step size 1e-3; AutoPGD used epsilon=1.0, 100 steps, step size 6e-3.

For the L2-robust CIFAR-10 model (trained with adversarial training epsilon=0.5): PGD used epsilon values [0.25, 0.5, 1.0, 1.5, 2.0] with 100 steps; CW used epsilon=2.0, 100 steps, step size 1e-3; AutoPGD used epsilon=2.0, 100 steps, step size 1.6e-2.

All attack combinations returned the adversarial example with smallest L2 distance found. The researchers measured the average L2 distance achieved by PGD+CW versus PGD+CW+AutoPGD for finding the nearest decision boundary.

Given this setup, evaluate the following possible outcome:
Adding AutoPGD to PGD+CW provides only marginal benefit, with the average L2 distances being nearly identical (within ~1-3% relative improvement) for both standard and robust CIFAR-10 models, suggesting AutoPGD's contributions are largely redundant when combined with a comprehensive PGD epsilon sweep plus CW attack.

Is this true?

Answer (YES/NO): YES